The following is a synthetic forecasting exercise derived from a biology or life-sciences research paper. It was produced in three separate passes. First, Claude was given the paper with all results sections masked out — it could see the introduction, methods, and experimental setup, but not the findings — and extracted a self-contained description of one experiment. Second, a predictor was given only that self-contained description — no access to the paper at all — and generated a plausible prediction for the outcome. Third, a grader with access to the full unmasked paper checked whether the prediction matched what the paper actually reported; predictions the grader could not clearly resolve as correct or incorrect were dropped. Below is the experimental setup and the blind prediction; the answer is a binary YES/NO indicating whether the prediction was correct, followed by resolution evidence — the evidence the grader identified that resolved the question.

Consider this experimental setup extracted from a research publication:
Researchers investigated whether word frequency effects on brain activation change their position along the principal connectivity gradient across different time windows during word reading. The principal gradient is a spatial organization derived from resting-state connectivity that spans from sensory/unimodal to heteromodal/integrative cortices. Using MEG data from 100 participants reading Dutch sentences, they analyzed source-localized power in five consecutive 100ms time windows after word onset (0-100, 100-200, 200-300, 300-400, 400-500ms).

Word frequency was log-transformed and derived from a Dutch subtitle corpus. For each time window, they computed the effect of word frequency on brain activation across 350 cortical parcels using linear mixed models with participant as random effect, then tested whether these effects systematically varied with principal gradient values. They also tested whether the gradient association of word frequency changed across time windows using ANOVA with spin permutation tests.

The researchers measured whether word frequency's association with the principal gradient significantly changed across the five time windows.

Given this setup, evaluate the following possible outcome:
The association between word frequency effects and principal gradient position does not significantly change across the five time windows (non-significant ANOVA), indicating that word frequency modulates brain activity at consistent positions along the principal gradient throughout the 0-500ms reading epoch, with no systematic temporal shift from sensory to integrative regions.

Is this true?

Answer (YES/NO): NO